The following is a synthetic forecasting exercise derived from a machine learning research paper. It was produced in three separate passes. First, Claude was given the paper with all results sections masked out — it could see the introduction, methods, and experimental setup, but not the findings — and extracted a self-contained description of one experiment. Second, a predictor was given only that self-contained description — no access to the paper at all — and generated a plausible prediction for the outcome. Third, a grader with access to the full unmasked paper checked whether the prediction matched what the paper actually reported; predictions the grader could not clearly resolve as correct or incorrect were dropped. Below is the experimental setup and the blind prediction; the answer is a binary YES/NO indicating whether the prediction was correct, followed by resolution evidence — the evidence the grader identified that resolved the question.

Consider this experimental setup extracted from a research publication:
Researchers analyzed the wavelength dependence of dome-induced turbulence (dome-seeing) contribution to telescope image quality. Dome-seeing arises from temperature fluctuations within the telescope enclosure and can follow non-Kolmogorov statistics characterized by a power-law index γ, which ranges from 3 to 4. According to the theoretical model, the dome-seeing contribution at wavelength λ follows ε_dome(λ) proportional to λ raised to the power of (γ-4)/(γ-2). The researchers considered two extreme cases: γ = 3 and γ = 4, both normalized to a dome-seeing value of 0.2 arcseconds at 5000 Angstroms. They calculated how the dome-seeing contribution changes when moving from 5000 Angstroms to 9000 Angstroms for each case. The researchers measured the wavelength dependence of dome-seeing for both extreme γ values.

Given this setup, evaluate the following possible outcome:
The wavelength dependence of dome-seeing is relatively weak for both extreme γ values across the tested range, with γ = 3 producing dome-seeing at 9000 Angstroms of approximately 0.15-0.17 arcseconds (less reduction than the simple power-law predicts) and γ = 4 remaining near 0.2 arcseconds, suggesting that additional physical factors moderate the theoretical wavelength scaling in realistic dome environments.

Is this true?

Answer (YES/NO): NO